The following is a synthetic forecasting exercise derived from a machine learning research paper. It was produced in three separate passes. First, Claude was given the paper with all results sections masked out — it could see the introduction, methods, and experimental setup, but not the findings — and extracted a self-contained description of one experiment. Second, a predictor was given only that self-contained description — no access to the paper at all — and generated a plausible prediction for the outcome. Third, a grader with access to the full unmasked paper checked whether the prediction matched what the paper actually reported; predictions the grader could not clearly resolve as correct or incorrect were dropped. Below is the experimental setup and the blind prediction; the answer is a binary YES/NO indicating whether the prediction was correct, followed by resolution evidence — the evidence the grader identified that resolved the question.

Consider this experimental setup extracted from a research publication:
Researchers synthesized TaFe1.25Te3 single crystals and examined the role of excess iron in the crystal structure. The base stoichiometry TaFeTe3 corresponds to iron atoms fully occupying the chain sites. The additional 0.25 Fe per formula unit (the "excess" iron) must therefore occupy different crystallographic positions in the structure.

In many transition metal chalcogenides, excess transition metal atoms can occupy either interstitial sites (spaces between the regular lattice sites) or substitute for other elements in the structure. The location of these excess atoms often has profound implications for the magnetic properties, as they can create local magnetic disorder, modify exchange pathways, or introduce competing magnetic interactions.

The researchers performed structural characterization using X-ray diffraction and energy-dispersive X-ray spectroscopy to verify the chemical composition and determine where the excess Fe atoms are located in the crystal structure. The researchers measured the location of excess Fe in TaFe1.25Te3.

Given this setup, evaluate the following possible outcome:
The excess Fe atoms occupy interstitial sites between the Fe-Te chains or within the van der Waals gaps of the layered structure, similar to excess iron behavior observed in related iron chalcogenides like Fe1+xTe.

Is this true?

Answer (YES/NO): YES